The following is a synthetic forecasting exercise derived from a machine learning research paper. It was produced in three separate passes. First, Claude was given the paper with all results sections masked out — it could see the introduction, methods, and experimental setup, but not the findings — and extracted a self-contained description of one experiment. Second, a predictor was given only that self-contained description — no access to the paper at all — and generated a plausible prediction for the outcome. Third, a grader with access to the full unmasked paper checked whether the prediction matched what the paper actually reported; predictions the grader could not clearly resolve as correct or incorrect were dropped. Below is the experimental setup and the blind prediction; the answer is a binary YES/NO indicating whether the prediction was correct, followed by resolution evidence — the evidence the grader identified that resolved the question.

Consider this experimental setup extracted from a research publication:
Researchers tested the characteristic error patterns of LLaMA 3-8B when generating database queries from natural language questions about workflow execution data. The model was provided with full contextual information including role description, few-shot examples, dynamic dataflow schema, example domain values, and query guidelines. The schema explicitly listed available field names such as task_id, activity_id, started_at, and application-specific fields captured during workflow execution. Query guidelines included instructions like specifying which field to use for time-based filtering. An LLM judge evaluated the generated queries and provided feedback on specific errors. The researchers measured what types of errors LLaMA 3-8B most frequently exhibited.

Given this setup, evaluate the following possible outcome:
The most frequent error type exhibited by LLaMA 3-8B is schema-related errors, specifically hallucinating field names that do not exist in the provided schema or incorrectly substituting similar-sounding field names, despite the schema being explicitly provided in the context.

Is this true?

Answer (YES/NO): NO